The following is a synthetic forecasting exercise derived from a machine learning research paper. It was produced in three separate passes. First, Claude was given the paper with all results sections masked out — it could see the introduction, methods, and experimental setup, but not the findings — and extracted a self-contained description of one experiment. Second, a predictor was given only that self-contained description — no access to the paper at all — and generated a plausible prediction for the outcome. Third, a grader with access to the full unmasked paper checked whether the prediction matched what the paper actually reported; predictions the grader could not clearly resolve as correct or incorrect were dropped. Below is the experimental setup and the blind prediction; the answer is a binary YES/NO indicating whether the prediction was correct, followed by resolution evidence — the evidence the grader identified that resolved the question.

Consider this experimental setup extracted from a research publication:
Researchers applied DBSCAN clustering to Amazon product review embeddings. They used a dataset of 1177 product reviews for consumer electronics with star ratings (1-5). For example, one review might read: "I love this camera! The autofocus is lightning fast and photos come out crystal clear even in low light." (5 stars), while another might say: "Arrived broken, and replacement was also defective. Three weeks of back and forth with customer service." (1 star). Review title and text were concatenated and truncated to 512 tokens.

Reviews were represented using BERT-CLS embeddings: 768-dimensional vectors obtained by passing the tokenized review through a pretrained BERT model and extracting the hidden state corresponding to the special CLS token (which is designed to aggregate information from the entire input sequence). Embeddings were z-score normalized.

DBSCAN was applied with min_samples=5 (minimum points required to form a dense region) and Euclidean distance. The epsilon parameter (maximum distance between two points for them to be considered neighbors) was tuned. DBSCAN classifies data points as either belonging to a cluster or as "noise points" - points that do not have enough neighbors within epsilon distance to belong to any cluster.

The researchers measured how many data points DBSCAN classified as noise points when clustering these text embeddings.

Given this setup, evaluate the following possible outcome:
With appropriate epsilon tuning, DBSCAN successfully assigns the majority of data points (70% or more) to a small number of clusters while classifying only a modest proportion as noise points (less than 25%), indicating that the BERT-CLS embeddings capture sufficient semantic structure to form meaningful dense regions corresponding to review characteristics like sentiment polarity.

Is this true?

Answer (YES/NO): NO